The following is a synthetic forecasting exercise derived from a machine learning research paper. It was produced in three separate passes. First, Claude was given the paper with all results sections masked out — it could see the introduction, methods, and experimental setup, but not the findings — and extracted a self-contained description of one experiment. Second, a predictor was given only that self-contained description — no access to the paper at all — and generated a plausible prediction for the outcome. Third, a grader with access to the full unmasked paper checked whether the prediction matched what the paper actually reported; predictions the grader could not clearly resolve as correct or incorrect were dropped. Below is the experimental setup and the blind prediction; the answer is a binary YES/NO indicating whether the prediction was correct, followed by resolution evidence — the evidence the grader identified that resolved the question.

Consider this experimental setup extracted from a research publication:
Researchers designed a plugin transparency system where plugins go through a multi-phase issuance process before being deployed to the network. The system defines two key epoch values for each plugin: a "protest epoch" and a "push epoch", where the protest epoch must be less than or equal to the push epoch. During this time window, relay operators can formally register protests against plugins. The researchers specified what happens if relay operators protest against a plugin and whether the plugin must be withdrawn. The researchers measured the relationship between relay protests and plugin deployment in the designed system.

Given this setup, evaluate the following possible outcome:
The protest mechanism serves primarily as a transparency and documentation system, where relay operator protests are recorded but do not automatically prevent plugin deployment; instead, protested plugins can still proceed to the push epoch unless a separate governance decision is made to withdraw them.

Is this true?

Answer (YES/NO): YES